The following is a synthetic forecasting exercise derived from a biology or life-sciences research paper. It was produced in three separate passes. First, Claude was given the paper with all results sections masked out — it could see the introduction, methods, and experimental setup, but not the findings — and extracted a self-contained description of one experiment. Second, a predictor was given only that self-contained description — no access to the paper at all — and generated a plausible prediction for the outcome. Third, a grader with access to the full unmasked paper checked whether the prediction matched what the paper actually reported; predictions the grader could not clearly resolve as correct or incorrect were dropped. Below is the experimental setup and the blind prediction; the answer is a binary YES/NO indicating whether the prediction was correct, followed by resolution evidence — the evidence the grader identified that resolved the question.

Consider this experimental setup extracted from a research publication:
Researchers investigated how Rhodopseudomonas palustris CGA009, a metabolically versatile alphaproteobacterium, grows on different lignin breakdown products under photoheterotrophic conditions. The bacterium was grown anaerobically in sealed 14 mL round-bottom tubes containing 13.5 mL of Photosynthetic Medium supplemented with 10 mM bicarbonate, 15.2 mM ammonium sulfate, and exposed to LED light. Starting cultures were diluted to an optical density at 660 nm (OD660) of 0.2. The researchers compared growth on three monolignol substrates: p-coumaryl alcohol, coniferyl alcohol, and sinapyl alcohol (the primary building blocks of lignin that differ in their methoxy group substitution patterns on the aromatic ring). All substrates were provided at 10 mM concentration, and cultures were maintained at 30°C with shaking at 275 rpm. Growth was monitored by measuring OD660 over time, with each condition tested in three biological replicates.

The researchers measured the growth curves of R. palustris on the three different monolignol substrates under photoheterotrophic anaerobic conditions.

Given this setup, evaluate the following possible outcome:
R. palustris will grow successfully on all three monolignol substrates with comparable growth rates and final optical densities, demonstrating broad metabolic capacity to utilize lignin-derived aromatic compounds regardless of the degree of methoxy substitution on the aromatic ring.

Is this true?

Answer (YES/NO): NO